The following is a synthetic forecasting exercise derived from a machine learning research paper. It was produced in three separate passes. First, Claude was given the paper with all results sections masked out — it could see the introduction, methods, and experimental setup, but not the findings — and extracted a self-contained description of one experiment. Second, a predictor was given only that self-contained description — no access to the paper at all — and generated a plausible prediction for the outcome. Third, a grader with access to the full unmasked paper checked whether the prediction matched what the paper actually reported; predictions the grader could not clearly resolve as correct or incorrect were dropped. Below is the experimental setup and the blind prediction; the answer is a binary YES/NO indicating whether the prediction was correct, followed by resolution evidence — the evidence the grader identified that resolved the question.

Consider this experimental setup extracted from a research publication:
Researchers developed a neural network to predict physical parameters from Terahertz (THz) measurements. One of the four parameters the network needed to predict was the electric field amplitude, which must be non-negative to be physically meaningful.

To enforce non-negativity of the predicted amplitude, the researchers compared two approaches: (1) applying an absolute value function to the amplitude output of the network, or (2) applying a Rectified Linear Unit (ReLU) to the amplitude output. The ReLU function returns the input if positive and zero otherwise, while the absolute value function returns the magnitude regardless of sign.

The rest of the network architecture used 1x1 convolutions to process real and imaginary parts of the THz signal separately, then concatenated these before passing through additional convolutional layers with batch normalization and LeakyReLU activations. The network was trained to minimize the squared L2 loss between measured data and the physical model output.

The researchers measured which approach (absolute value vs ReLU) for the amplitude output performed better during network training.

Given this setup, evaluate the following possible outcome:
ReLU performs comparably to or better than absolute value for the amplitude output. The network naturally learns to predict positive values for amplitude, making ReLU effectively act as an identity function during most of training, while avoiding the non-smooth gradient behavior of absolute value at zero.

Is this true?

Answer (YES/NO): NO